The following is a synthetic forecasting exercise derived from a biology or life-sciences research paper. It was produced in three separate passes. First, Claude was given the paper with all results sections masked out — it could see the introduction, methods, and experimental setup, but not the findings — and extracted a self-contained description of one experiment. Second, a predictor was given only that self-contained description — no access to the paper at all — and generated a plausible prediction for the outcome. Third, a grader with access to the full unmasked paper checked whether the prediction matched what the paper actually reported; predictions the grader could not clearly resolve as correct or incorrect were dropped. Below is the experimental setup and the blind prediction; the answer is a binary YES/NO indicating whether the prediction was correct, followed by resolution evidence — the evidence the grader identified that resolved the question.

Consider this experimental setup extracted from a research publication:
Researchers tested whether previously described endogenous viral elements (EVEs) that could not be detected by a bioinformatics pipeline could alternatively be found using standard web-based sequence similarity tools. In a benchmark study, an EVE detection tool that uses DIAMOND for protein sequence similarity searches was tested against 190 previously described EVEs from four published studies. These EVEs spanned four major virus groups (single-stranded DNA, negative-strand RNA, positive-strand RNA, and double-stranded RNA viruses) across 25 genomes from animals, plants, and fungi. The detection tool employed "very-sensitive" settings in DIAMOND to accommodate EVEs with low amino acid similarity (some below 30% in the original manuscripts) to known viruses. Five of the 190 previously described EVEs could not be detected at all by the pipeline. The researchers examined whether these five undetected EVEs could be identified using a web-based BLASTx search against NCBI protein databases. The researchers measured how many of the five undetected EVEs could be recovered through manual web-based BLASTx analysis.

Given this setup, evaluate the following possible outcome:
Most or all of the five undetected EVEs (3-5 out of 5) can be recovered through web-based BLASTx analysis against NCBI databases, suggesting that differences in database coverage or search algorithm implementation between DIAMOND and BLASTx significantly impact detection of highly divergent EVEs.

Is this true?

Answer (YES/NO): NO